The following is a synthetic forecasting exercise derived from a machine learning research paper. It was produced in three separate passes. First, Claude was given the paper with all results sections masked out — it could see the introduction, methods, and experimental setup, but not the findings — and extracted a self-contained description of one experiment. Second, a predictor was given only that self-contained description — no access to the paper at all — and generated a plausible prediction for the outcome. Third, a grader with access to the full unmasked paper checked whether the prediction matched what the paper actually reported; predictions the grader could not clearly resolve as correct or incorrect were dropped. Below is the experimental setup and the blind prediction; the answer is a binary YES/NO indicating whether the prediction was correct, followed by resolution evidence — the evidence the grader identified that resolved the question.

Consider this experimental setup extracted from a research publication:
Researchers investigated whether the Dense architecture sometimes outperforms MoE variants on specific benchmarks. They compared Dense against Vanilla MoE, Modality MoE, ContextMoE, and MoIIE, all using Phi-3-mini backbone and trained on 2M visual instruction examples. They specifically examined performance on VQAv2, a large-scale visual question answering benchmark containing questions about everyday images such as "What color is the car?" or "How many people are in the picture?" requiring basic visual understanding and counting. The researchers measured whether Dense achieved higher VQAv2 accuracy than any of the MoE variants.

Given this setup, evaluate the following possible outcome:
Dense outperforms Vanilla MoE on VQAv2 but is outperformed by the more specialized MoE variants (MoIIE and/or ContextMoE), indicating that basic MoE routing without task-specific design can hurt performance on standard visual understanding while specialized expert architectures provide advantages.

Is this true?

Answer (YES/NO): YES